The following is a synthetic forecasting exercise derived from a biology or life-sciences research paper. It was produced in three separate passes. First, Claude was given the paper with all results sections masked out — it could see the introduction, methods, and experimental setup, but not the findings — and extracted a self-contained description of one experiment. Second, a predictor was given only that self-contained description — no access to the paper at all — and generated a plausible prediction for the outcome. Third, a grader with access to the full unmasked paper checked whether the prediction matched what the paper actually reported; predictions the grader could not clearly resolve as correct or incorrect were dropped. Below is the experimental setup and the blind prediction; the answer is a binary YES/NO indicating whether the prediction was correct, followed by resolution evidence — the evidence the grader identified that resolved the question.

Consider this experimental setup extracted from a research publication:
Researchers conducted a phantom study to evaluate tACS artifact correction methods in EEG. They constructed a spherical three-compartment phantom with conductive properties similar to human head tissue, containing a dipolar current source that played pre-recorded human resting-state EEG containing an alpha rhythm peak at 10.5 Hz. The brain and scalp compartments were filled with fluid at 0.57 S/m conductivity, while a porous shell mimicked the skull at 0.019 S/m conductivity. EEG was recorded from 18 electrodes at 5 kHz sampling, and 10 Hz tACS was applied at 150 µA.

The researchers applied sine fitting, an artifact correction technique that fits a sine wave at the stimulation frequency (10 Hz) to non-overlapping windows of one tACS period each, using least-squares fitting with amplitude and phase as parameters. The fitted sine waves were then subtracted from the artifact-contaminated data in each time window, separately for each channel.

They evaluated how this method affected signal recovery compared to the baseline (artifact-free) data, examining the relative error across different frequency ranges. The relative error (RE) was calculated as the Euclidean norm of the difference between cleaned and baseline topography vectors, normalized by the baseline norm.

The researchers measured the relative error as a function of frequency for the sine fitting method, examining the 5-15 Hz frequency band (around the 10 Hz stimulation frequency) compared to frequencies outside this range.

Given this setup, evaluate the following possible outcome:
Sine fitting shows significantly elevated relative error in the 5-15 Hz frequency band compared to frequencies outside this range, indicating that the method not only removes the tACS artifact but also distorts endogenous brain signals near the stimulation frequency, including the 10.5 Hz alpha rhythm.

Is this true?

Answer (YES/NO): YES